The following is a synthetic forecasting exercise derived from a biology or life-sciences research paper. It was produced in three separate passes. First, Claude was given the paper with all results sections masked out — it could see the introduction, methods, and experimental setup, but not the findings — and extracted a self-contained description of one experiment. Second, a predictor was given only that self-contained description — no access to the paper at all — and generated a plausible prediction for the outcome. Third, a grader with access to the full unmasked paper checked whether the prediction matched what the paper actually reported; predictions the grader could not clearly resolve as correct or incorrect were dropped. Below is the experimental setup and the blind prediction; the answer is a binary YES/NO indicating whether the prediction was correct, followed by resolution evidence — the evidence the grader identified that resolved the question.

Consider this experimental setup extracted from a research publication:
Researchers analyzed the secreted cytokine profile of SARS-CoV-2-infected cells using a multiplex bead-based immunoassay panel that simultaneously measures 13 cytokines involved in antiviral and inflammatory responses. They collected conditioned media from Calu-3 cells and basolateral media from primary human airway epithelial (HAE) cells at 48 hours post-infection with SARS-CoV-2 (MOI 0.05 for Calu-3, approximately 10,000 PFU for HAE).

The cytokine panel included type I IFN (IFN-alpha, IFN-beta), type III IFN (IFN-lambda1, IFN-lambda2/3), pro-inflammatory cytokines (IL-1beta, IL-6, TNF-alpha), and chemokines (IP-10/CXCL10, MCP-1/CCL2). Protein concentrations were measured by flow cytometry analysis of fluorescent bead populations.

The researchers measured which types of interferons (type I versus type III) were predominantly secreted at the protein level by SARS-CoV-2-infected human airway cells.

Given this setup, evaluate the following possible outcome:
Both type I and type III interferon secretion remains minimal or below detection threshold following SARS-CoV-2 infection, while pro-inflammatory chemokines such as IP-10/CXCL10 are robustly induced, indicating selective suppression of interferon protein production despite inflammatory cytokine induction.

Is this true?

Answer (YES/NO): NO